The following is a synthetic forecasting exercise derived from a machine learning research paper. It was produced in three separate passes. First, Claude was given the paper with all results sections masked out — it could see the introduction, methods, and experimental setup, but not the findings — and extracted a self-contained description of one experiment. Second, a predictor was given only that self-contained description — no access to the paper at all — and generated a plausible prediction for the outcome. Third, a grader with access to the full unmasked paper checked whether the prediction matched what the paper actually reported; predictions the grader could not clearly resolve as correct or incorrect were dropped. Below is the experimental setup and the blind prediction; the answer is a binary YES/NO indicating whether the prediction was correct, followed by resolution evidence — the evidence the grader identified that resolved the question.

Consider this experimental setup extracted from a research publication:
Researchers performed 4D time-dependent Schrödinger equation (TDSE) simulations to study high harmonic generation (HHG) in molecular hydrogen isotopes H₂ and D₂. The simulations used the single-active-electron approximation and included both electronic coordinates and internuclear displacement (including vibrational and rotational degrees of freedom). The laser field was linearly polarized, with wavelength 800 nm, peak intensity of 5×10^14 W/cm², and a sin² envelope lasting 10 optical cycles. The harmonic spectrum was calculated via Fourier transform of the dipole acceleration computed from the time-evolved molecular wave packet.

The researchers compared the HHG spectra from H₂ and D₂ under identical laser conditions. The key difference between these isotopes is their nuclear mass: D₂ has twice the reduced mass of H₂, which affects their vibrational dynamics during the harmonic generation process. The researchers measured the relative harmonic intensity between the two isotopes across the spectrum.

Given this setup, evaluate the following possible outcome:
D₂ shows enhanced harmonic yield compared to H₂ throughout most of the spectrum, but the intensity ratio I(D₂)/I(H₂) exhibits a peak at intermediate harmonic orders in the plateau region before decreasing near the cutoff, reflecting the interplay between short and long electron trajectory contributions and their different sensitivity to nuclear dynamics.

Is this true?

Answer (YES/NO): NO